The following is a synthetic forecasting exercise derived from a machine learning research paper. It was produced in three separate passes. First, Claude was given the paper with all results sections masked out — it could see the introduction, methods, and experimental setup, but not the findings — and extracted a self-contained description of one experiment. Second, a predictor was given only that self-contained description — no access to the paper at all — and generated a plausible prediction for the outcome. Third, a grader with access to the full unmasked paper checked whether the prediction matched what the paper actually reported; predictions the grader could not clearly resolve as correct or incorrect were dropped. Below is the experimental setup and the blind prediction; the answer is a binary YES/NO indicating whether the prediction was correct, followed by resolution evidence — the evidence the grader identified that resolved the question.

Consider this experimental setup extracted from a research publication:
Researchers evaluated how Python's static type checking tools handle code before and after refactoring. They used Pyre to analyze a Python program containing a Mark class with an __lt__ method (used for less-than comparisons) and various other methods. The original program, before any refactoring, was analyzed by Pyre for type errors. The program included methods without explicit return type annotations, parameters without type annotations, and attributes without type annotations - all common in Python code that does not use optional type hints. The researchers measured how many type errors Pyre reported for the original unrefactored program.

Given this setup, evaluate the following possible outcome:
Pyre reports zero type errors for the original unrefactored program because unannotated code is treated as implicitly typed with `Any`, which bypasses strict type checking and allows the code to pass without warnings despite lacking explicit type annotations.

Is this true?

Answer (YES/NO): NO